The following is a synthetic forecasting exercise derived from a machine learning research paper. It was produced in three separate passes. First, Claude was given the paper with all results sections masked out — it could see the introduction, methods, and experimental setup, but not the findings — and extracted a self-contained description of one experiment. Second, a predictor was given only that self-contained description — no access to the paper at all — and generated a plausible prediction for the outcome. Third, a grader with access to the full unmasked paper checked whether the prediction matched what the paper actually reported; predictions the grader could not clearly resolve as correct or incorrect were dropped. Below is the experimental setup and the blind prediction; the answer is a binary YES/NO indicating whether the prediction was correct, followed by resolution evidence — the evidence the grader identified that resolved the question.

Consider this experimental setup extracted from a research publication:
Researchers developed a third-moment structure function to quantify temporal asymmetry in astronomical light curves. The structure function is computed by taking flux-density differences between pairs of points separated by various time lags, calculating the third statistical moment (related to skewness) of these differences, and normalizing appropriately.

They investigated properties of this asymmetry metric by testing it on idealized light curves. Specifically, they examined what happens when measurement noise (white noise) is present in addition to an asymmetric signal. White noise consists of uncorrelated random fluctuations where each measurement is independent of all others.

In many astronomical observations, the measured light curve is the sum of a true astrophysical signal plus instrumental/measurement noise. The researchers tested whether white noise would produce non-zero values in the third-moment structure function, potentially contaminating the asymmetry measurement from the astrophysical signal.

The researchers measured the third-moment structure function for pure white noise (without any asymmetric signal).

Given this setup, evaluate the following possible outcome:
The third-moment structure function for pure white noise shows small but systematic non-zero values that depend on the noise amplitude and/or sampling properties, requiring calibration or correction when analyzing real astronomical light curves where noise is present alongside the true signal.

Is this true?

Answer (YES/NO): NO